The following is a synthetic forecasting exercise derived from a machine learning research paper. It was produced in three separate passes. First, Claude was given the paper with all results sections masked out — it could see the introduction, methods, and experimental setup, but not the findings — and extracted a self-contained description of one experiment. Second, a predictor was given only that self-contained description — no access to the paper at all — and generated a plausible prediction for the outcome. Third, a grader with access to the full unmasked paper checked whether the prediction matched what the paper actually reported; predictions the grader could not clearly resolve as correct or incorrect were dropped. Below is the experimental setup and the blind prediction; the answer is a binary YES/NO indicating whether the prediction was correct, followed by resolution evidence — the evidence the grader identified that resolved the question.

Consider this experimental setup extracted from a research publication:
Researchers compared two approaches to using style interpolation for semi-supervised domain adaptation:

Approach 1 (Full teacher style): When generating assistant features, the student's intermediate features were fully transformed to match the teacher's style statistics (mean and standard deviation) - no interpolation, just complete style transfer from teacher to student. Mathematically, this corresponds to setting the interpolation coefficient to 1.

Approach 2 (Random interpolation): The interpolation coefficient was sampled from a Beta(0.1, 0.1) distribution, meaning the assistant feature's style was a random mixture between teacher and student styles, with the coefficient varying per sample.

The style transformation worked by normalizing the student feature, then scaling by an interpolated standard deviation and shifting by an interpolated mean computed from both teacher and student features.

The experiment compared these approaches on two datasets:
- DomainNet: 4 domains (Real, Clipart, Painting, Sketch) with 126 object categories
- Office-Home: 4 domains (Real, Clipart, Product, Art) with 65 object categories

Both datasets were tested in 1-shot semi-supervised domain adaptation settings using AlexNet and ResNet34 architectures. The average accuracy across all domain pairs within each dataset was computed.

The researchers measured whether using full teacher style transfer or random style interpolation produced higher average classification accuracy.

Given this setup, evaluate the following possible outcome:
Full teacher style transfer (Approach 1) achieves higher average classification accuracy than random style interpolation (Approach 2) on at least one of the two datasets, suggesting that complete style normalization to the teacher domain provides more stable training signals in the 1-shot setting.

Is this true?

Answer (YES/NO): NO